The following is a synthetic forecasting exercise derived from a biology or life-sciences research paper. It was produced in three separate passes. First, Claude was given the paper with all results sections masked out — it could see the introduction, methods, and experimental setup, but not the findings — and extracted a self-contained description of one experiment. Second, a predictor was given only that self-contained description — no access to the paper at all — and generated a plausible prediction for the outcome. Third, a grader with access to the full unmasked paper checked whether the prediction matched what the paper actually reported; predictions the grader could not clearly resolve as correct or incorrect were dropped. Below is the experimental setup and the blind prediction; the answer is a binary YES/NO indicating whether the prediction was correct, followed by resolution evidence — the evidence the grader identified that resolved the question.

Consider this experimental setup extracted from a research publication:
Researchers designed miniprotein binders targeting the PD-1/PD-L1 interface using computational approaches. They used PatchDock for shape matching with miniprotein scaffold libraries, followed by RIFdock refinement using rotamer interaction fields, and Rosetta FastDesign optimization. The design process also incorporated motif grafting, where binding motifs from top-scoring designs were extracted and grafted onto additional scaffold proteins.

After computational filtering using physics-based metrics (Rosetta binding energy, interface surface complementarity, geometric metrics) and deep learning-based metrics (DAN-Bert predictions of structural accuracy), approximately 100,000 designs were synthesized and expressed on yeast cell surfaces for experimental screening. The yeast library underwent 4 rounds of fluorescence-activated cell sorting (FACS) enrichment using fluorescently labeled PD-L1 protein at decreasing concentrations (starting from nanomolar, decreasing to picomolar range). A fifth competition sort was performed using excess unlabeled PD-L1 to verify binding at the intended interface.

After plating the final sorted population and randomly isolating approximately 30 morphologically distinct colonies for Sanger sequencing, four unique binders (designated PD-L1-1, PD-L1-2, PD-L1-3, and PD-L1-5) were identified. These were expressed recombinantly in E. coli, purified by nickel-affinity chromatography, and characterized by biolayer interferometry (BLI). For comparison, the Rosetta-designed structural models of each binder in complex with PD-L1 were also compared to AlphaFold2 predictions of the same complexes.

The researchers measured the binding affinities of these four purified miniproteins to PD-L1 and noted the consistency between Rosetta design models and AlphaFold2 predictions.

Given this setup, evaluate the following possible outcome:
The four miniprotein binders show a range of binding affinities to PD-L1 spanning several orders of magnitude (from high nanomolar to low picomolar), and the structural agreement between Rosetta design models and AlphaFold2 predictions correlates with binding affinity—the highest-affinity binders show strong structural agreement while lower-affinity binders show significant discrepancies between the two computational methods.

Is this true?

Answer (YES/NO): NO